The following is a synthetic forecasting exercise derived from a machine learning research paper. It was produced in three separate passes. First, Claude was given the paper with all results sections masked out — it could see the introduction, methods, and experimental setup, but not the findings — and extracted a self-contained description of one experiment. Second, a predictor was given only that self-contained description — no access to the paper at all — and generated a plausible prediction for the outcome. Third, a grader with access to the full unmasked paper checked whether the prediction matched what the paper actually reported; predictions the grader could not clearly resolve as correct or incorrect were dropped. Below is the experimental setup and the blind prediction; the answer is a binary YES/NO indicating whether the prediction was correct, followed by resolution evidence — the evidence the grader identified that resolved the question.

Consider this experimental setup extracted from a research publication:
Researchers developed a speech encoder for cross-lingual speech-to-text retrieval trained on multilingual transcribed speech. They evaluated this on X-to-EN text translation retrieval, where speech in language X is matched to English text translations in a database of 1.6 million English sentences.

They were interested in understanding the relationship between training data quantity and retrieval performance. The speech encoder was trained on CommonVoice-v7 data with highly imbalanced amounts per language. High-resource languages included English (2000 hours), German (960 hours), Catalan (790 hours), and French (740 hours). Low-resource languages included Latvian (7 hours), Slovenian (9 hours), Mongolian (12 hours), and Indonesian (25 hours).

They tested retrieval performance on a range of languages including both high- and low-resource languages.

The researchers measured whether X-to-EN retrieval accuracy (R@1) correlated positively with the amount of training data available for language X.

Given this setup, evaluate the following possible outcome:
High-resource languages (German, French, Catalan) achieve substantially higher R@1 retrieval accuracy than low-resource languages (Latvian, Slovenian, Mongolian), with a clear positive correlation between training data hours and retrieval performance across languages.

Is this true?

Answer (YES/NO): NO